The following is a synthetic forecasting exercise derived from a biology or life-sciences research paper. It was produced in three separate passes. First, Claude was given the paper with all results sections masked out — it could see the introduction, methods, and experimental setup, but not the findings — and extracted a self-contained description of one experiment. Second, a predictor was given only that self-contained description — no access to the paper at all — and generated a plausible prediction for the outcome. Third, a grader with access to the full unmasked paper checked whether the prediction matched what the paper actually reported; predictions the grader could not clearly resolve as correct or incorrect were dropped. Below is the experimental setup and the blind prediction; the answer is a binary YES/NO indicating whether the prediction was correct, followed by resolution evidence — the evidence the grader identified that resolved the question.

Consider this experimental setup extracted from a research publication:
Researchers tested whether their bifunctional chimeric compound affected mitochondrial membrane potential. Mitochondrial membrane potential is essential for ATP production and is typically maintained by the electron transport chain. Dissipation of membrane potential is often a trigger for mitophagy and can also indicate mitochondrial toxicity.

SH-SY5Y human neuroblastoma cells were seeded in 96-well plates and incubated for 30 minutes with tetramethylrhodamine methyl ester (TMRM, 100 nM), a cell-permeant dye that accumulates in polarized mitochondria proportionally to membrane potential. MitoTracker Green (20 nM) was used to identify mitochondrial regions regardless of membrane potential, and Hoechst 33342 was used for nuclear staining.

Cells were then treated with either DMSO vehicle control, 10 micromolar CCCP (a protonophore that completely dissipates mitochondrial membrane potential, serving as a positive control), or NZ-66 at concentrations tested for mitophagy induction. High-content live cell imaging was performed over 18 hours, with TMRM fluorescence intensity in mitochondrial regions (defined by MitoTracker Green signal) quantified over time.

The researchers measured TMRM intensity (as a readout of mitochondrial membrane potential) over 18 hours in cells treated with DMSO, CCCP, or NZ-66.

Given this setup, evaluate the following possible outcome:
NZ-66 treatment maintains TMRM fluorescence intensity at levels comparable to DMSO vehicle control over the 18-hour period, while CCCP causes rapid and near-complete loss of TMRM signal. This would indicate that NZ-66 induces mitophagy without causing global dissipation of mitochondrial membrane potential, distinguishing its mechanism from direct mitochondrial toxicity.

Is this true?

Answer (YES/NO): YES